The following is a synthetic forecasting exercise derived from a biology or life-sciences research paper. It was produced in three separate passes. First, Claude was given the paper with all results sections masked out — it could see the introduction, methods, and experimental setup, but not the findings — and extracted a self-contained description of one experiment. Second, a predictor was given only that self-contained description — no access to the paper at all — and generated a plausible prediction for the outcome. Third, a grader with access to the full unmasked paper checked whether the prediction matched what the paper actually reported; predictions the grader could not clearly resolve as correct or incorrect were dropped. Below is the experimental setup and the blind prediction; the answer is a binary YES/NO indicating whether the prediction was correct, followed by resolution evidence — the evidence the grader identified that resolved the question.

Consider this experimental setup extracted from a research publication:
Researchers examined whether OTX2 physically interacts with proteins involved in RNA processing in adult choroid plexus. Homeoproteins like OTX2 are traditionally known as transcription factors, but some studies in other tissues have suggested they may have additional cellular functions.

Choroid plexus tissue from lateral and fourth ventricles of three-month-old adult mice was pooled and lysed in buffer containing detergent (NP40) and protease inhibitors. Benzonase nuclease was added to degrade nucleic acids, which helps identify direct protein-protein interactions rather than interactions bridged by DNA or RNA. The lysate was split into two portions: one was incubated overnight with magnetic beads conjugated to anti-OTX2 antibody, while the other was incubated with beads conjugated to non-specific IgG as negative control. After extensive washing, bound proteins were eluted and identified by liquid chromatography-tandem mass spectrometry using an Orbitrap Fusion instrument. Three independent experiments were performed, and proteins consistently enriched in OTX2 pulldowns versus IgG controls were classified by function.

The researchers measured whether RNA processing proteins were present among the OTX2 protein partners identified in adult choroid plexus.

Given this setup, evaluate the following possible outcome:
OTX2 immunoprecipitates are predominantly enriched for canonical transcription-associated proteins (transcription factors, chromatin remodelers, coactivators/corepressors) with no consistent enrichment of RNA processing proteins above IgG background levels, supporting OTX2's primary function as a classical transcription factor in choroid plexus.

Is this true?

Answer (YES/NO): NO